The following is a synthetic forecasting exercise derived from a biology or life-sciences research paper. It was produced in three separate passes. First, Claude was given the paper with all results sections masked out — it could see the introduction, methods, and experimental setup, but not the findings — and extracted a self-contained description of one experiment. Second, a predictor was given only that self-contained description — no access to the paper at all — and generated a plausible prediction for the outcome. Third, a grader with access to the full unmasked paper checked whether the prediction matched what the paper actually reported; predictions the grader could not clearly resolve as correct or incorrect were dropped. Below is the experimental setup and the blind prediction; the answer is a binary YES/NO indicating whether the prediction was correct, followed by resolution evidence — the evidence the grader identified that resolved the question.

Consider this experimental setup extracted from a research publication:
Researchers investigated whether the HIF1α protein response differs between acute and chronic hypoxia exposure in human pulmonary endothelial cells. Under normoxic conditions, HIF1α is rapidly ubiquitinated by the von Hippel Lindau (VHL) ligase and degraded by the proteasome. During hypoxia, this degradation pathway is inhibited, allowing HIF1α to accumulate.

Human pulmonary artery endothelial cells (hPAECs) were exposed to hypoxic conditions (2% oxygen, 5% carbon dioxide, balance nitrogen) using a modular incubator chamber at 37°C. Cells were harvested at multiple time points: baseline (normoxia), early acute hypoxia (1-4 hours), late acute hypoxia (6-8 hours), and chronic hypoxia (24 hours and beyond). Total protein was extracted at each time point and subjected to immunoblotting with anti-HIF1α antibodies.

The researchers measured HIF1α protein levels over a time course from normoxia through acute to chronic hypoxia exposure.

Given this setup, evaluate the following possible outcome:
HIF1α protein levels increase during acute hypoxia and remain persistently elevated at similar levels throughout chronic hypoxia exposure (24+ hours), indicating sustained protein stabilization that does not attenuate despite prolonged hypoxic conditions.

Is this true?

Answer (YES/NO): YES